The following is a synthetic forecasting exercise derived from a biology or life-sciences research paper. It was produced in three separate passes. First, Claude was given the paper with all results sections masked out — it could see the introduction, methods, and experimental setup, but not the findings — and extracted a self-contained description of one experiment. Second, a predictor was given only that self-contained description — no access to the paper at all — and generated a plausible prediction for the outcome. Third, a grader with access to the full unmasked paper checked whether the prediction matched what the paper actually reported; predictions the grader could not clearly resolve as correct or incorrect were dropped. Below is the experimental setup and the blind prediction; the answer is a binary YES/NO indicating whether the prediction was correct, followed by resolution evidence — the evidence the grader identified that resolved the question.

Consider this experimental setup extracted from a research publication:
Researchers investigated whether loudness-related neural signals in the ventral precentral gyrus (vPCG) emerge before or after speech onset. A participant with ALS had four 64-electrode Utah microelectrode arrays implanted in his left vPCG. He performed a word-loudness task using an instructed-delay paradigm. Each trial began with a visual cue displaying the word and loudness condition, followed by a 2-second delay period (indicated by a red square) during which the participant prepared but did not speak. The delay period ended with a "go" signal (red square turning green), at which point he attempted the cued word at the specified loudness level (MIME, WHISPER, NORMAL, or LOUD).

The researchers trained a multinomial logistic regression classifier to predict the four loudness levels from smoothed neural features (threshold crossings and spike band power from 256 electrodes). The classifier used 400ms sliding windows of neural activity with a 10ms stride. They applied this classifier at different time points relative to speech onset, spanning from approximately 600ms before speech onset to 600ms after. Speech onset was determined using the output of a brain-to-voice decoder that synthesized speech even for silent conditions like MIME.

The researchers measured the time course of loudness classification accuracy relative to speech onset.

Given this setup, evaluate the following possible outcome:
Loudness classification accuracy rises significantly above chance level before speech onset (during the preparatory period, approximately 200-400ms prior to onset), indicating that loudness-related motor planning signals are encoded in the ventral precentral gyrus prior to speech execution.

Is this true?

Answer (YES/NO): YES